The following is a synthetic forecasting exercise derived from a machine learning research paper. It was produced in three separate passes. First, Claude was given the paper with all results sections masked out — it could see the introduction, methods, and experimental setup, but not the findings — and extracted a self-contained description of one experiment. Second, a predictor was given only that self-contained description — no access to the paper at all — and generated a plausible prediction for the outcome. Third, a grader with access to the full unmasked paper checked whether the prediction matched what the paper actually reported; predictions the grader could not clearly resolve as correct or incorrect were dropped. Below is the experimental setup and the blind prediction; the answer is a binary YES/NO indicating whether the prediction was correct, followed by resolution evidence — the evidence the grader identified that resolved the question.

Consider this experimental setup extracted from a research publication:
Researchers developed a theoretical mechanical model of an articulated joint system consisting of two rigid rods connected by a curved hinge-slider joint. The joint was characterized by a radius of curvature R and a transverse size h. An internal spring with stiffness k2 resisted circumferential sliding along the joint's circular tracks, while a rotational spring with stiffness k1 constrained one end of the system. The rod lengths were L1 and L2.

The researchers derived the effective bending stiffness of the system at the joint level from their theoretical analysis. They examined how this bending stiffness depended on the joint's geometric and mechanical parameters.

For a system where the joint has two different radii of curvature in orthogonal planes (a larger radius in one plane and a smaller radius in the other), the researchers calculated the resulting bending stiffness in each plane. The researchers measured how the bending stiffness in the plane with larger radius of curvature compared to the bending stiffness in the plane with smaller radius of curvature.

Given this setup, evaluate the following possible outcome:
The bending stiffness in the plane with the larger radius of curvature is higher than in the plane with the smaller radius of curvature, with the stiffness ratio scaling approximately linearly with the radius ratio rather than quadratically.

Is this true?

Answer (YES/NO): NO